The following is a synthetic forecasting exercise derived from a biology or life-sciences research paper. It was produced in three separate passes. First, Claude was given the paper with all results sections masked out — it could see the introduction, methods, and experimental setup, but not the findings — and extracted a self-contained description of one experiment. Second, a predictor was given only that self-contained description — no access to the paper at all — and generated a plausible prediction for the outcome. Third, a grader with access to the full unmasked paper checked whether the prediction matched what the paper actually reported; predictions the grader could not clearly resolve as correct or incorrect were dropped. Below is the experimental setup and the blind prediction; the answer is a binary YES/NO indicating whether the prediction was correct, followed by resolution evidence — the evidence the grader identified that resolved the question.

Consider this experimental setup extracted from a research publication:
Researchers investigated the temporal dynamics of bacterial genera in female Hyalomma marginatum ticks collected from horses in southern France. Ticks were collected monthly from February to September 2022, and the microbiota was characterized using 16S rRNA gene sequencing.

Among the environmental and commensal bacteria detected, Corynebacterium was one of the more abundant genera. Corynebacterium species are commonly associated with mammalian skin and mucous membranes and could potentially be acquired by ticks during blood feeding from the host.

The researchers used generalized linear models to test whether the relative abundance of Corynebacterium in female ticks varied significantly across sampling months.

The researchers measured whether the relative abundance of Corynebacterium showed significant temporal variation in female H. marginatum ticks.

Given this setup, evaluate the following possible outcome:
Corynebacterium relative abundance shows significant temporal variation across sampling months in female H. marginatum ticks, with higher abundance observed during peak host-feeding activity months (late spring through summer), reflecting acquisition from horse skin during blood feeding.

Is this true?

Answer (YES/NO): NO